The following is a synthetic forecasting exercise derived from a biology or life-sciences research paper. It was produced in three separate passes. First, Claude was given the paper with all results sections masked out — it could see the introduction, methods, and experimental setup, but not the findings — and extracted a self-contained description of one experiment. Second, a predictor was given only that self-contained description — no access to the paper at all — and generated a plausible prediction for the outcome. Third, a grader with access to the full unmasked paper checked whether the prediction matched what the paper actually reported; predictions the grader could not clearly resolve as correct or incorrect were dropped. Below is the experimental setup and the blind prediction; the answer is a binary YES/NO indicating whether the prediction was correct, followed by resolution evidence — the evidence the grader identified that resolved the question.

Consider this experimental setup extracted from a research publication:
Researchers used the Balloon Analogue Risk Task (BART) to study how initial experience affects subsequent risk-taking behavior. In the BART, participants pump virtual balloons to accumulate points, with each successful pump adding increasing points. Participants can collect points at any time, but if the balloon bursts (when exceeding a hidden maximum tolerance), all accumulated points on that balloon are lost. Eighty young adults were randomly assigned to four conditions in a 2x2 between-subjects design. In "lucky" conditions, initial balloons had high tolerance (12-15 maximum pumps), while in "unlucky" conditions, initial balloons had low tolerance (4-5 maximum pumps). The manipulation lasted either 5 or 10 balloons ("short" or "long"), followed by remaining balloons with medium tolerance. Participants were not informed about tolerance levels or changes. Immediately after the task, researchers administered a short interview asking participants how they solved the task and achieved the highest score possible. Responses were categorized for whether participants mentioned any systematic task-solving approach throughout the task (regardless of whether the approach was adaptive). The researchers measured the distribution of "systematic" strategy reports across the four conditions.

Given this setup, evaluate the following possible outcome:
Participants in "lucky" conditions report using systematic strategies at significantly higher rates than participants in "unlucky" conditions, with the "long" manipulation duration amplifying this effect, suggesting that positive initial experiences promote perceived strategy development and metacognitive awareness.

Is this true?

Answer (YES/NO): NO